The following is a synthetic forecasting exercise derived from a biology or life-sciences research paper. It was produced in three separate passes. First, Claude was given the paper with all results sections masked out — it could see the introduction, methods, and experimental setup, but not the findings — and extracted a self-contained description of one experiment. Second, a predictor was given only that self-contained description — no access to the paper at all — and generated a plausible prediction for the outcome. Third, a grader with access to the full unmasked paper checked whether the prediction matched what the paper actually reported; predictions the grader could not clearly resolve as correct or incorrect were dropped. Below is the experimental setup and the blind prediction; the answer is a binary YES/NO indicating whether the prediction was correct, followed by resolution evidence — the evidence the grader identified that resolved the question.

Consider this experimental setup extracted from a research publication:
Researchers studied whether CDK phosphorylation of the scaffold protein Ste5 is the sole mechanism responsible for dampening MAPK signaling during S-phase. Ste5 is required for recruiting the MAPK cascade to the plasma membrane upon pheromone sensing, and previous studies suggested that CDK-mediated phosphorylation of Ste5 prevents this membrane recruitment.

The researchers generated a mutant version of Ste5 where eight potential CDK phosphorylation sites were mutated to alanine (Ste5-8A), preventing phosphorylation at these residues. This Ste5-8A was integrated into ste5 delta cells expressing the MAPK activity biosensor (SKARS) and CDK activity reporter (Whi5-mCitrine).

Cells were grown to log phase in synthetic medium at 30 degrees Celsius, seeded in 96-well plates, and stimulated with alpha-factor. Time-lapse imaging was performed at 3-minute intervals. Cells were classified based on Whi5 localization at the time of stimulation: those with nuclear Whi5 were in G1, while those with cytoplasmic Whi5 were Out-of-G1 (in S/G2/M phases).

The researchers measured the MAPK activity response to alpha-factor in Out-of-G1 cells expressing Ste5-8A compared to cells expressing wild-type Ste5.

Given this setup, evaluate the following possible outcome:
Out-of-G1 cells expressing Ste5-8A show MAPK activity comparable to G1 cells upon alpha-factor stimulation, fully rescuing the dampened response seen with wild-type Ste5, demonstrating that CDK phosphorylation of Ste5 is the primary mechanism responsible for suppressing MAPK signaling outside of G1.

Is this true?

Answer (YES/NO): NO